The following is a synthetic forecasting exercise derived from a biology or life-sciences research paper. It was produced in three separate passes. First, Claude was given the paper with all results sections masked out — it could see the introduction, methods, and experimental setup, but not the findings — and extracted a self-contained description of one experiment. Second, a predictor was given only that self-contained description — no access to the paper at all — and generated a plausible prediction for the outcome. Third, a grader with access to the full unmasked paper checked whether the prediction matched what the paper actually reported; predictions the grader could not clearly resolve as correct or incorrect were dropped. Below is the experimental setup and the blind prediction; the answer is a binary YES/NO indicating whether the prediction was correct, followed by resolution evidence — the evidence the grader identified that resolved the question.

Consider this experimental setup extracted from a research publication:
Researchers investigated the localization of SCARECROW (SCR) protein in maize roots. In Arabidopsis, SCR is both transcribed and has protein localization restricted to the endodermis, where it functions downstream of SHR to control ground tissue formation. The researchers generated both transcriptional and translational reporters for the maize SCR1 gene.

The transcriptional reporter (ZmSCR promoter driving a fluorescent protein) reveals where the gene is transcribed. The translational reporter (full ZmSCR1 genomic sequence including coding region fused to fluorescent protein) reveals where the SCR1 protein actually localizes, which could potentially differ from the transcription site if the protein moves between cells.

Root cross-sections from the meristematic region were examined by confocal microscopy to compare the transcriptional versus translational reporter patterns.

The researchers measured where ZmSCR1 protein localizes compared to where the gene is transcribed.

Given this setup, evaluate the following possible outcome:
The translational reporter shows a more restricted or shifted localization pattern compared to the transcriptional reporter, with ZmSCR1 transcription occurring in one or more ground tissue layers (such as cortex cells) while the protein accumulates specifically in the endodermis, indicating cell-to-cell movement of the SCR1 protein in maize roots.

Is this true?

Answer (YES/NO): NO